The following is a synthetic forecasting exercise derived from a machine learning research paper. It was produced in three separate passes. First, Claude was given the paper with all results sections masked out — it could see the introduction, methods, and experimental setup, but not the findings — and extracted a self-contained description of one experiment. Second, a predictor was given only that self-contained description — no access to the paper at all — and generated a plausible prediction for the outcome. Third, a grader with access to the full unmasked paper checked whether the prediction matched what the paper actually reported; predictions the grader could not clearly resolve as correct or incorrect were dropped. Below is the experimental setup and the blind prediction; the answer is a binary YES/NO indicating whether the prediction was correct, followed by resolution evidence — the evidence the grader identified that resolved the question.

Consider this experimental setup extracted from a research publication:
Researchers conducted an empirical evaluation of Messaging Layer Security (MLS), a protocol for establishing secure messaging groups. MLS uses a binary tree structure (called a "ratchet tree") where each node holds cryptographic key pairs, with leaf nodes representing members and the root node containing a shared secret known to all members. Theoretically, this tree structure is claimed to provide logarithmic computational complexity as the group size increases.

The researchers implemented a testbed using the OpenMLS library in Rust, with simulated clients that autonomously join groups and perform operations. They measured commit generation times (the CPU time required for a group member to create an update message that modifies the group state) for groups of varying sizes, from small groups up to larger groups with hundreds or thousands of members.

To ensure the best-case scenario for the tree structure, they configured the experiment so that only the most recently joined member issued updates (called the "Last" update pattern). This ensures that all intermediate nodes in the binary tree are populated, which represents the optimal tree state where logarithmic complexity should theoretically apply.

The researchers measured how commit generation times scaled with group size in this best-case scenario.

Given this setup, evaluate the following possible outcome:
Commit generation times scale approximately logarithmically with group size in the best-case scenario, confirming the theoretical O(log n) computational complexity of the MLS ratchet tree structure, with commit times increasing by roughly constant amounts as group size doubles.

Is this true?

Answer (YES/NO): NO